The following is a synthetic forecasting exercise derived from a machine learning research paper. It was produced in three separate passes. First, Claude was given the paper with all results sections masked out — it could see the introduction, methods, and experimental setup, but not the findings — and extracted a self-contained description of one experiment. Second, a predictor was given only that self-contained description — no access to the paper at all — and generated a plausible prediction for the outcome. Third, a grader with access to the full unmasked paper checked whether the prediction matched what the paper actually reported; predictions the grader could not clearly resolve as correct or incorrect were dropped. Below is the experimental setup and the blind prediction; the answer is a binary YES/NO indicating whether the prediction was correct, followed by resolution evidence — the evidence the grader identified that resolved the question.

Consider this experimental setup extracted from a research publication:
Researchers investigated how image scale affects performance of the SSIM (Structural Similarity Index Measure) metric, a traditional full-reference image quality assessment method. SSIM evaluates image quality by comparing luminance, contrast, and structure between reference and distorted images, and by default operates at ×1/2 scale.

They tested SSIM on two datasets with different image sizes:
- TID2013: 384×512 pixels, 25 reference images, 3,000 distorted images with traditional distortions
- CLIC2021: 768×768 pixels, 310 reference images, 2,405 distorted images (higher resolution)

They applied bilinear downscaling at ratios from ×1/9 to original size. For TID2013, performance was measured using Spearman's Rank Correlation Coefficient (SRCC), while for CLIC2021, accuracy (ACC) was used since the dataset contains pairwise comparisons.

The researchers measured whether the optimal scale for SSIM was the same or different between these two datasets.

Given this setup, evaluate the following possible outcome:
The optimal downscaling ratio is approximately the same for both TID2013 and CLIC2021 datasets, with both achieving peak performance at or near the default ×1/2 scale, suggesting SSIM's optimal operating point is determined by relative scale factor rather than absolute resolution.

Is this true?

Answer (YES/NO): NO